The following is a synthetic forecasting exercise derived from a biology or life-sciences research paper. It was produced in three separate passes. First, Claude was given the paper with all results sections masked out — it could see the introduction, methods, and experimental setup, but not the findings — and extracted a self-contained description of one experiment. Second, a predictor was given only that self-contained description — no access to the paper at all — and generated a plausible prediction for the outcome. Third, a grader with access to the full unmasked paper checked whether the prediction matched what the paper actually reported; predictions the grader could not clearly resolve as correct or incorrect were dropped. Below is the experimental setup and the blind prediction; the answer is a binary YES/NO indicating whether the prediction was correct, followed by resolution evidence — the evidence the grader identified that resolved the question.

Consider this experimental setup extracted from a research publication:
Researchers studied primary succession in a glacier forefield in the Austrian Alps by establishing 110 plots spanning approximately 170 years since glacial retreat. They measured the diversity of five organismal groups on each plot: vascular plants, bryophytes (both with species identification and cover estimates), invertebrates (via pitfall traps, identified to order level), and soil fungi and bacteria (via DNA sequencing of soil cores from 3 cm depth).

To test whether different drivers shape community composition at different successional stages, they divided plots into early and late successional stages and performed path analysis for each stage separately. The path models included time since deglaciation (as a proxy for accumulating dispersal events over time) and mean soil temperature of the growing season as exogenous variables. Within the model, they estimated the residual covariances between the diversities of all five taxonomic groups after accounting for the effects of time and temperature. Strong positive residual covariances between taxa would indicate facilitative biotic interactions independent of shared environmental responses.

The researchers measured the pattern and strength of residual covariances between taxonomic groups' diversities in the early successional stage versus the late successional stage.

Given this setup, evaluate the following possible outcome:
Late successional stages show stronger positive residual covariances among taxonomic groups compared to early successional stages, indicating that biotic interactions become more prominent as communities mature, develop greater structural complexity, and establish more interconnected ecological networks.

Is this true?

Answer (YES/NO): YES